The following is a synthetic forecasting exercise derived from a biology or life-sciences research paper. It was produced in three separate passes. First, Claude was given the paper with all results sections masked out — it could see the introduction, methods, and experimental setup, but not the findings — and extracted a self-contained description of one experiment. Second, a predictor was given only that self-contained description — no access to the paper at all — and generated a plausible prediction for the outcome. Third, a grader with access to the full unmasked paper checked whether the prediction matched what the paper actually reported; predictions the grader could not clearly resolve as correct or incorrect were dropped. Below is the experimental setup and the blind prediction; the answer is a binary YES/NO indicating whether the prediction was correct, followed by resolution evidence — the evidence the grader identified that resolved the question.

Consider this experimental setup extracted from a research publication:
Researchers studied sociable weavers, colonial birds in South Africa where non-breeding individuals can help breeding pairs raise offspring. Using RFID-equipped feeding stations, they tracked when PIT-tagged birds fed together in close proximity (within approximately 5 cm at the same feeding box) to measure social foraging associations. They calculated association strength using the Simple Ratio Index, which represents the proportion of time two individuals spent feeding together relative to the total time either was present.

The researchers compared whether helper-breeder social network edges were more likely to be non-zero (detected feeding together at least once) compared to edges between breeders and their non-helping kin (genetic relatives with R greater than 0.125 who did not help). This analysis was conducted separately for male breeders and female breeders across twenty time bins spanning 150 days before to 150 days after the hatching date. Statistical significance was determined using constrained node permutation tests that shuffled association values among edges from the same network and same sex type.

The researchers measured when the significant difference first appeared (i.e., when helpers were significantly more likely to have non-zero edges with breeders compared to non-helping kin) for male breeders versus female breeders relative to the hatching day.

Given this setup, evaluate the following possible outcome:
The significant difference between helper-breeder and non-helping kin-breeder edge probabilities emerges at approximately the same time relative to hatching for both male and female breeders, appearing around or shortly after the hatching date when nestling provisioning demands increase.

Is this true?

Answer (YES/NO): NO